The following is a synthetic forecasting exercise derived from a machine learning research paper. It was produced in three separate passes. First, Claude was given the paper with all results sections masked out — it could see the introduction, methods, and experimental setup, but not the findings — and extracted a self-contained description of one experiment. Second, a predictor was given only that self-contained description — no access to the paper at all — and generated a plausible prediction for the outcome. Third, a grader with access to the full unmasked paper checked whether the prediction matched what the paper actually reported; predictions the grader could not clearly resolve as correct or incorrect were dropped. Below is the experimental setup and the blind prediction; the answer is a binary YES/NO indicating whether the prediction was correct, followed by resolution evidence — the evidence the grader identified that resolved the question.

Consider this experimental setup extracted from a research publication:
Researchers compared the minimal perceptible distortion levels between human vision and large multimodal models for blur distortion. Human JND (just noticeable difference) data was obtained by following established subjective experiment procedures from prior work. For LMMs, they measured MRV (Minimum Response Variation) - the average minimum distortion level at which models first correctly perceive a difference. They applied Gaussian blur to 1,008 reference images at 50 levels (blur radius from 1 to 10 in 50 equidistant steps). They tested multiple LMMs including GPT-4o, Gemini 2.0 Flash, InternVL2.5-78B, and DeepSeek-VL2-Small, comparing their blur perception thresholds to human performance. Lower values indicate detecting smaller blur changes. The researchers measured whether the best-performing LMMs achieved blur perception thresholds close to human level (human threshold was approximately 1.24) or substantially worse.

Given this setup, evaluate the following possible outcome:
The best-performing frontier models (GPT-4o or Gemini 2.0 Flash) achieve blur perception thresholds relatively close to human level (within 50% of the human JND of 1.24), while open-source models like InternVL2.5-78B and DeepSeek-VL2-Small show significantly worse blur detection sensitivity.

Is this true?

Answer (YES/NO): NO